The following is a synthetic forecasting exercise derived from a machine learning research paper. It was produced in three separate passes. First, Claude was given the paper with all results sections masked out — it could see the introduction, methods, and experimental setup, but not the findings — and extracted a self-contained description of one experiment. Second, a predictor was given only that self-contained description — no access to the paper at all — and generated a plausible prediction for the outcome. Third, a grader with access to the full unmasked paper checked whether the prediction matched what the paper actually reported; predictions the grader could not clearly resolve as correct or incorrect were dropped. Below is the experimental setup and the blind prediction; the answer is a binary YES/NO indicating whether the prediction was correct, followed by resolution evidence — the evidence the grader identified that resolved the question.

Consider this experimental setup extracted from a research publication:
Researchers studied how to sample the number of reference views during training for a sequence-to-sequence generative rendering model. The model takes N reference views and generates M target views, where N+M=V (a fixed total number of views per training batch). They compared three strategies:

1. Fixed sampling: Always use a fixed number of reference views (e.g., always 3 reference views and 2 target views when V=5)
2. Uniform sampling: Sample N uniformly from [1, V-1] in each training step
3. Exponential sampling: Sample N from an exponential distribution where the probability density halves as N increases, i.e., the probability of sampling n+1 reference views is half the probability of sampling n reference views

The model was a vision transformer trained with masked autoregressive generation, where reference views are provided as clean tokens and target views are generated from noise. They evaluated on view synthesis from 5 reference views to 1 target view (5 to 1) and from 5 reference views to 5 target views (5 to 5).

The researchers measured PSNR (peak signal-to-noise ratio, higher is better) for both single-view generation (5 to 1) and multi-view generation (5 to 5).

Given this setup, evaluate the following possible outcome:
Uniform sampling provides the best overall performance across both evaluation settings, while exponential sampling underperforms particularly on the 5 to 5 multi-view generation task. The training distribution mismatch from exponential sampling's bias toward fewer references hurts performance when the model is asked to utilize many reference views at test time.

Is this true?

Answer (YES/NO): NO